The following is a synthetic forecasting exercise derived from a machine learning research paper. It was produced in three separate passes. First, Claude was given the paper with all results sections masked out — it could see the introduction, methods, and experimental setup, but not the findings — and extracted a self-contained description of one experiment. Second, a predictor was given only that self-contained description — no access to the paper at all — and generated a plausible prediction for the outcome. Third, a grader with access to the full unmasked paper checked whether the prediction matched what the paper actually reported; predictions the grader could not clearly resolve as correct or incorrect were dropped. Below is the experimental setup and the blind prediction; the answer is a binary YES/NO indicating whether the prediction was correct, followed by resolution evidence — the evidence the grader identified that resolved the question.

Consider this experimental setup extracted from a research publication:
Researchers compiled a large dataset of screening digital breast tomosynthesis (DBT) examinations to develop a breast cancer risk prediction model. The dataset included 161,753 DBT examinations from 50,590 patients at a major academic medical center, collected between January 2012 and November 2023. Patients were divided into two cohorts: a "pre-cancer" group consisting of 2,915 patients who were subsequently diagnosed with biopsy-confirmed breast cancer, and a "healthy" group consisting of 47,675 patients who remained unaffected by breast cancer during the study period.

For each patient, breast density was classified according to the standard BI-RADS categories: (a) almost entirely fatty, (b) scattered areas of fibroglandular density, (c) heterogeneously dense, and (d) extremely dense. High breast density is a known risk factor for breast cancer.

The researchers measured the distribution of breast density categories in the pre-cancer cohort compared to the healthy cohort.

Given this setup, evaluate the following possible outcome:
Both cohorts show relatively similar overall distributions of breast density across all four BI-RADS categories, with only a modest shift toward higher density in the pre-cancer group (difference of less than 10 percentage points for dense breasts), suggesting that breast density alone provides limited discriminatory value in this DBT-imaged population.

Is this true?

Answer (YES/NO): NO